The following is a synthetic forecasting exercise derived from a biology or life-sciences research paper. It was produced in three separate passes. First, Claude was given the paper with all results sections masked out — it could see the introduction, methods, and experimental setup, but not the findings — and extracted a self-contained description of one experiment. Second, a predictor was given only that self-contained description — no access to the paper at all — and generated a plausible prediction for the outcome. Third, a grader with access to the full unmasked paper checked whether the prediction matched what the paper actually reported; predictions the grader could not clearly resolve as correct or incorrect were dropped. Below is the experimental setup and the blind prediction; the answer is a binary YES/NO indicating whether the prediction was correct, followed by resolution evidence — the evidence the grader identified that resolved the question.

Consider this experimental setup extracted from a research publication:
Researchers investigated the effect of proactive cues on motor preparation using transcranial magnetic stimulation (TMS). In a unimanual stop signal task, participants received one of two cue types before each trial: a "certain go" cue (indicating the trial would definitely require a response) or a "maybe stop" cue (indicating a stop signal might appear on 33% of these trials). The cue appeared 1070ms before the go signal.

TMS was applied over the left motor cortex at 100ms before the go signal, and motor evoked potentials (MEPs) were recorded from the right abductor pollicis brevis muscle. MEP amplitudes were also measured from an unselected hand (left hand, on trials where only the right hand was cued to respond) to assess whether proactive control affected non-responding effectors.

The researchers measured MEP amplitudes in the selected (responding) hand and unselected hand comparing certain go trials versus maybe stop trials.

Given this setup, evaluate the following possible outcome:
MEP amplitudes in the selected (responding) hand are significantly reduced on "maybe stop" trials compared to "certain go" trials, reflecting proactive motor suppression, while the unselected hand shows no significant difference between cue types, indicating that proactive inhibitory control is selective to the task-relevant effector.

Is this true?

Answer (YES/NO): NO